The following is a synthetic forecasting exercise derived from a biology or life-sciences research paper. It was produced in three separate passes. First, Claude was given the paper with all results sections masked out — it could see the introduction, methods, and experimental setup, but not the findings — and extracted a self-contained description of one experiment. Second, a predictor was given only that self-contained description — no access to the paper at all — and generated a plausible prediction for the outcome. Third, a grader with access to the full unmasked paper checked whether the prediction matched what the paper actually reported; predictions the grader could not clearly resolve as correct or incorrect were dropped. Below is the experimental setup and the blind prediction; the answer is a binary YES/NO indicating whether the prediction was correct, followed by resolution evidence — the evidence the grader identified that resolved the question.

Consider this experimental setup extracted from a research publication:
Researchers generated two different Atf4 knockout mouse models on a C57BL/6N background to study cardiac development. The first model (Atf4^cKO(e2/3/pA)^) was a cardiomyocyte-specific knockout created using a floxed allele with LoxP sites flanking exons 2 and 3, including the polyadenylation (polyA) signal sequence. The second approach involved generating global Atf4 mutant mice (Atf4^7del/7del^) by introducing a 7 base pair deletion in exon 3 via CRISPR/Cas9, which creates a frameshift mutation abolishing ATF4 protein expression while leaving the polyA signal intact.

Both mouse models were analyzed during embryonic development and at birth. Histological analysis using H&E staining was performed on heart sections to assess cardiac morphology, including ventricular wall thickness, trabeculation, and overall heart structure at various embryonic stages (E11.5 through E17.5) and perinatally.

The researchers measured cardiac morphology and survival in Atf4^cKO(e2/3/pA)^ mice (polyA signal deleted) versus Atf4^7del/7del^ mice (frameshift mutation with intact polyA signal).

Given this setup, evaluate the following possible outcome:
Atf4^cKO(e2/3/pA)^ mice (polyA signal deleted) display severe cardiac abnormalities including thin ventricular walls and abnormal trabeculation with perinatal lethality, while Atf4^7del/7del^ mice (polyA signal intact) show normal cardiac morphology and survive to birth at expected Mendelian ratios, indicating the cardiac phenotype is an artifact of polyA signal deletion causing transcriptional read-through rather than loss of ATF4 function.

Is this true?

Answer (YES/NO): NO